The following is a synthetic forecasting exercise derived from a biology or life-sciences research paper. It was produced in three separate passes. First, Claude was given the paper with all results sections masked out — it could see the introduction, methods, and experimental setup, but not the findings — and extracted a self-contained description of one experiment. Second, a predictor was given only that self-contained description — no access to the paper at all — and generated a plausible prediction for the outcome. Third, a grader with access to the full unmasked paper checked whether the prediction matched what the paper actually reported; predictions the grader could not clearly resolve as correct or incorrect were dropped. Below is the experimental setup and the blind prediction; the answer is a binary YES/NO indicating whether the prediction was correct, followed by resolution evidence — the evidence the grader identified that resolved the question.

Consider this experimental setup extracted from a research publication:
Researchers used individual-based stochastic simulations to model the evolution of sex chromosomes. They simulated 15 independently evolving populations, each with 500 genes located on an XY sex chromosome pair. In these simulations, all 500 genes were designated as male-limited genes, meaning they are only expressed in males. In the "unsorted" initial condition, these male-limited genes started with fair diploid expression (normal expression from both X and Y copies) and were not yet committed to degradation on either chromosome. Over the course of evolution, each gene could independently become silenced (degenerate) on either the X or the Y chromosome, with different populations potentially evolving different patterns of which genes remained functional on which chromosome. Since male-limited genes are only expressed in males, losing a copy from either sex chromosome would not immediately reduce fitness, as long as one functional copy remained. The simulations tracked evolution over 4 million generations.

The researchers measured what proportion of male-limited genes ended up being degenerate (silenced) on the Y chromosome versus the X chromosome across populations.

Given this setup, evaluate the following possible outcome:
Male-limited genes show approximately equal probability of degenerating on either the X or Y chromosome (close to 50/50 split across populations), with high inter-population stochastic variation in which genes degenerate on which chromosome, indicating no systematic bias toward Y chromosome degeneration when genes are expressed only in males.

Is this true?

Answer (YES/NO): NO